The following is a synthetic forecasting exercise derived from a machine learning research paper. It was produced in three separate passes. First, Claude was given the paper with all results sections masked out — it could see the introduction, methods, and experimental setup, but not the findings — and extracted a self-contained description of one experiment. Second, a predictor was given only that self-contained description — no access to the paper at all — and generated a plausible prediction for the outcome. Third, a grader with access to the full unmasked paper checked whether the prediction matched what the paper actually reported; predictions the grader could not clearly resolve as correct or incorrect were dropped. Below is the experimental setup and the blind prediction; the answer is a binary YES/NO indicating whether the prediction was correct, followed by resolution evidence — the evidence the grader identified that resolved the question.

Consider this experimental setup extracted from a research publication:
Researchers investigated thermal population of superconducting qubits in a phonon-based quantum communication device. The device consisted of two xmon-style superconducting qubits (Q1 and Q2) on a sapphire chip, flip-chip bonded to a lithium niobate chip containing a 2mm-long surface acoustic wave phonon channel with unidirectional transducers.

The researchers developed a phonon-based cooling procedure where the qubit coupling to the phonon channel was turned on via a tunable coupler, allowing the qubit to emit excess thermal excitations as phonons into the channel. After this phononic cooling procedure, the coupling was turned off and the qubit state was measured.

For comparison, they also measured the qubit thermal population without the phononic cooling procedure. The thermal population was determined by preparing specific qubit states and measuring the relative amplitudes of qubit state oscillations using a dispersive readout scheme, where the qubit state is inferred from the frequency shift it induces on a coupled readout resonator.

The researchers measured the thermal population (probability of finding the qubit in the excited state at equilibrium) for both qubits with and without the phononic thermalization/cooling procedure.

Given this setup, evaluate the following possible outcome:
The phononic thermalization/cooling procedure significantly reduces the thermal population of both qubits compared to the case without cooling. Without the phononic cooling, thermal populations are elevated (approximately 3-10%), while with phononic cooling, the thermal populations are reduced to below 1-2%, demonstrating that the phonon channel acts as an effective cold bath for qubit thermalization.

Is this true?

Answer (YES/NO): NO